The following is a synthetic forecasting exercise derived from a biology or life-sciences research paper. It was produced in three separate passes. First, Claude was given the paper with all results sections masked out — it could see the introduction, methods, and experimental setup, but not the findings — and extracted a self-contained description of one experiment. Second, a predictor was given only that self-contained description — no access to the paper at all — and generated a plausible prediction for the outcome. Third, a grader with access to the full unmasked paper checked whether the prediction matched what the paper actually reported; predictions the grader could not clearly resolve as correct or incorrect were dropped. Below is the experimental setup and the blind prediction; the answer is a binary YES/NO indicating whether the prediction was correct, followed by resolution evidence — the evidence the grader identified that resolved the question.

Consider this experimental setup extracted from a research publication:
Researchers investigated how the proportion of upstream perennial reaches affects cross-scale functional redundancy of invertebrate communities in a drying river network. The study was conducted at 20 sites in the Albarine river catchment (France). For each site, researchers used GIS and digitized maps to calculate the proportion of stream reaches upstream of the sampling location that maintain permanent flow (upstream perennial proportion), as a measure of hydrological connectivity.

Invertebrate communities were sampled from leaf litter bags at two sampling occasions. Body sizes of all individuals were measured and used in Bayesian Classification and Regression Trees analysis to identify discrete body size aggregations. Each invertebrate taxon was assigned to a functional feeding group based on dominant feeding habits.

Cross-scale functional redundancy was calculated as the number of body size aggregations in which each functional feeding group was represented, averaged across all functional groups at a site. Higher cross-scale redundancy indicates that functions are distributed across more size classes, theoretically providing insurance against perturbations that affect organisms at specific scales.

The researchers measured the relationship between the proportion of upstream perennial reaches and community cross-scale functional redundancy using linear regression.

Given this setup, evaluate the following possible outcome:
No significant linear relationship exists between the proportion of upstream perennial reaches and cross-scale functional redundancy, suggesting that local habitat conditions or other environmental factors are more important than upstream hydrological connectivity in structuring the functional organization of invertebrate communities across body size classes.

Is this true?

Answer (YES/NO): NO